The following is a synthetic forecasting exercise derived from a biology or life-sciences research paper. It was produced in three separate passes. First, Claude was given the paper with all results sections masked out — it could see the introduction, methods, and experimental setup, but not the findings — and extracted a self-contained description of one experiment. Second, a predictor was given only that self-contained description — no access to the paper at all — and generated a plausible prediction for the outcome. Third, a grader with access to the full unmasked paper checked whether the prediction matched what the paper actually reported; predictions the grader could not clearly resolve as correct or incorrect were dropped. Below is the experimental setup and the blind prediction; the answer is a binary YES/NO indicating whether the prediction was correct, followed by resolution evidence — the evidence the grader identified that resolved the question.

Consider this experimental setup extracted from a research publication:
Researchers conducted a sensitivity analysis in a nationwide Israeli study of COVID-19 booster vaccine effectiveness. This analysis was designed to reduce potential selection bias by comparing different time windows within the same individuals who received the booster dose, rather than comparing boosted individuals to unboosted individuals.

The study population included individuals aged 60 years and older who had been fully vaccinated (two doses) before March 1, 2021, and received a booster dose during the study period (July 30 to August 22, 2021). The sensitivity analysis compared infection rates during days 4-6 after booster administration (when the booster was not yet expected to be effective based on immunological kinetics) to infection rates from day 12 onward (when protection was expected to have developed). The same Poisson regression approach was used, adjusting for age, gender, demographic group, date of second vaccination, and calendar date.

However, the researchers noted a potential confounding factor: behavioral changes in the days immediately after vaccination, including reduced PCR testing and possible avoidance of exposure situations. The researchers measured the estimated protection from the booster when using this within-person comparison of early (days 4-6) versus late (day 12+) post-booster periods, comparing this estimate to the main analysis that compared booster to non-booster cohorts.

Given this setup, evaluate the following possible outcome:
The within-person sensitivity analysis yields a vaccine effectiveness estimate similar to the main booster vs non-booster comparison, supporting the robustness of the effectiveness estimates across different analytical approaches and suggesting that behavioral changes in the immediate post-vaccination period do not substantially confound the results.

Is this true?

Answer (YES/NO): NO